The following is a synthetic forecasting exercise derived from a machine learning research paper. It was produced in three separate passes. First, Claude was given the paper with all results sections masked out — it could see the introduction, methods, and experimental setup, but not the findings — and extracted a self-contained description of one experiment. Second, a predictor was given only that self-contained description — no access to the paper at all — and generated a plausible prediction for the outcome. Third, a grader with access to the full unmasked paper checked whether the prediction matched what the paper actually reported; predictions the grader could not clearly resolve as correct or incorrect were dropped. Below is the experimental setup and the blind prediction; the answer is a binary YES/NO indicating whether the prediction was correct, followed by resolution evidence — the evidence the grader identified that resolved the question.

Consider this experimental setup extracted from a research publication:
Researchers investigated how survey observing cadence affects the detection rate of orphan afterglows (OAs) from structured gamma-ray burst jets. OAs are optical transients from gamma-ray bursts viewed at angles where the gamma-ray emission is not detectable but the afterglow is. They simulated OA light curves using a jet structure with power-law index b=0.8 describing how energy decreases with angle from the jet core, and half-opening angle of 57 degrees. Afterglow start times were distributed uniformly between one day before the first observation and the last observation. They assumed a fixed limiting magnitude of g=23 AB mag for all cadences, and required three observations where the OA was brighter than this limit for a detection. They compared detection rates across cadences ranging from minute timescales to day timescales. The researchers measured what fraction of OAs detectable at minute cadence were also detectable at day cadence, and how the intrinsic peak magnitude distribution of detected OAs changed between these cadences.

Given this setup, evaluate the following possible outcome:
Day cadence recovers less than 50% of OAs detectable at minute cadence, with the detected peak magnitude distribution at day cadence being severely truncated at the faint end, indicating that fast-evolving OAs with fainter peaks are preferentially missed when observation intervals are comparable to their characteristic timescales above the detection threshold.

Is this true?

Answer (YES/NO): YES